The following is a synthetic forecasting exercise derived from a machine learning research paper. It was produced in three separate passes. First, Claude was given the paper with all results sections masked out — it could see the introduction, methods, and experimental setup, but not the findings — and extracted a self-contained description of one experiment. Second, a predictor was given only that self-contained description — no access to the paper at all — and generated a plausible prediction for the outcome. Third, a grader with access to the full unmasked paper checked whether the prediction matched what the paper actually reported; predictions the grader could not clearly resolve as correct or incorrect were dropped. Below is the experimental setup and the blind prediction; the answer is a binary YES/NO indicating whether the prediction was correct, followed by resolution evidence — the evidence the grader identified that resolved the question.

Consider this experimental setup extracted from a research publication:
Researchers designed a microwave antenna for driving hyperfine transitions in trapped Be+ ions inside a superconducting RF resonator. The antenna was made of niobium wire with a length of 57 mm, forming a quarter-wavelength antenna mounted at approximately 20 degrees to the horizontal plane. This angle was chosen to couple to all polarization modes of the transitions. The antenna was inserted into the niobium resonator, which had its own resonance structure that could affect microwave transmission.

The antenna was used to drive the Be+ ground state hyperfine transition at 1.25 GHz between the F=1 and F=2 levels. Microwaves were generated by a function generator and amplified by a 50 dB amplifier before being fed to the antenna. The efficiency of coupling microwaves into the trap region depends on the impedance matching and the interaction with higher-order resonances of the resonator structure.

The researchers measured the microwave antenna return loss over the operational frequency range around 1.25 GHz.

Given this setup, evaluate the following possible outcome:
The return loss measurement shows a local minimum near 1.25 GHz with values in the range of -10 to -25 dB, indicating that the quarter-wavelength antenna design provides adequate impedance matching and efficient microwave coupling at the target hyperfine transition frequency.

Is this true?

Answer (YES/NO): NO